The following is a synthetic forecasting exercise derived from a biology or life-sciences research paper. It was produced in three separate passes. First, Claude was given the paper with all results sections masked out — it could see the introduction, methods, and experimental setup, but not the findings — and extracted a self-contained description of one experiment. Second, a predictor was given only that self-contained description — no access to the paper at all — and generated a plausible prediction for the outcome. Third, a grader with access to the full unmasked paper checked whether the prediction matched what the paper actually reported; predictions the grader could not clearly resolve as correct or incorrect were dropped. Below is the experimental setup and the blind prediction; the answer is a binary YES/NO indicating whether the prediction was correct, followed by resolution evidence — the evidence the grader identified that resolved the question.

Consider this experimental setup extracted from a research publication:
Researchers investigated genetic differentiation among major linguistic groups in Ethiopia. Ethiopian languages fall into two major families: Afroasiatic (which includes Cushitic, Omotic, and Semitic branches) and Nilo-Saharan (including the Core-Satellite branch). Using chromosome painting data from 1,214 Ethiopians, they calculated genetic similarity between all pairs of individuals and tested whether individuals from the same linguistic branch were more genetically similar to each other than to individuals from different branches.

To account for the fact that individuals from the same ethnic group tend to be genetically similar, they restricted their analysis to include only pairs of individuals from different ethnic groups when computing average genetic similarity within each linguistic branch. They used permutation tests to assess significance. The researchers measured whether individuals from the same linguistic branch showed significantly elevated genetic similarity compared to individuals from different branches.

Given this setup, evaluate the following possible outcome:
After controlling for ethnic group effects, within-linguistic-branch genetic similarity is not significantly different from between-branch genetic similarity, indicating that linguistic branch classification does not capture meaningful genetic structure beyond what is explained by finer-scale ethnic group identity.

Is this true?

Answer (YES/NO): NO